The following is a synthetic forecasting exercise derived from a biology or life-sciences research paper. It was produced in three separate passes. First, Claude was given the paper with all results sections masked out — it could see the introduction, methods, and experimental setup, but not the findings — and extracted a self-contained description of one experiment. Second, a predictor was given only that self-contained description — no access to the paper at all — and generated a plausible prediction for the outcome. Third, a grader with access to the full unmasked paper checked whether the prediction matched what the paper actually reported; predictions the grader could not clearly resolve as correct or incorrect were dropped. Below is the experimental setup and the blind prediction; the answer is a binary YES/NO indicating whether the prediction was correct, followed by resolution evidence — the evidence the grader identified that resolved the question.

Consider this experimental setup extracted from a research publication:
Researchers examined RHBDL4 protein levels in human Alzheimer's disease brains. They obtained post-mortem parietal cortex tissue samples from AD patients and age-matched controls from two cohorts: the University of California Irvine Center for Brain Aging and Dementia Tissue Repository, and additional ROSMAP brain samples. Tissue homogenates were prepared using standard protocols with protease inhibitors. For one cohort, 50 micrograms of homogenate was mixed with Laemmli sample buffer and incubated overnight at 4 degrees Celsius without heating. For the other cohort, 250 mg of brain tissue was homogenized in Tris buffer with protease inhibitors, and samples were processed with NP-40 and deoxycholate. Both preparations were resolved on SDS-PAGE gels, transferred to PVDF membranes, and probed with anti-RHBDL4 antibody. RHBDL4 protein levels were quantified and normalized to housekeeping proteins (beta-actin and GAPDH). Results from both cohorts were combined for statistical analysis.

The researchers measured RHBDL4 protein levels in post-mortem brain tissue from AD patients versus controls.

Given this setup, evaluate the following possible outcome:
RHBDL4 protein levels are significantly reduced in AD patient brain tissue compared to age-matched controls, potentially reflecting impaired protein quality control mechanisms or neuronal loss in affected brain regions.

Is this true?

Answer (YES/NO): NO